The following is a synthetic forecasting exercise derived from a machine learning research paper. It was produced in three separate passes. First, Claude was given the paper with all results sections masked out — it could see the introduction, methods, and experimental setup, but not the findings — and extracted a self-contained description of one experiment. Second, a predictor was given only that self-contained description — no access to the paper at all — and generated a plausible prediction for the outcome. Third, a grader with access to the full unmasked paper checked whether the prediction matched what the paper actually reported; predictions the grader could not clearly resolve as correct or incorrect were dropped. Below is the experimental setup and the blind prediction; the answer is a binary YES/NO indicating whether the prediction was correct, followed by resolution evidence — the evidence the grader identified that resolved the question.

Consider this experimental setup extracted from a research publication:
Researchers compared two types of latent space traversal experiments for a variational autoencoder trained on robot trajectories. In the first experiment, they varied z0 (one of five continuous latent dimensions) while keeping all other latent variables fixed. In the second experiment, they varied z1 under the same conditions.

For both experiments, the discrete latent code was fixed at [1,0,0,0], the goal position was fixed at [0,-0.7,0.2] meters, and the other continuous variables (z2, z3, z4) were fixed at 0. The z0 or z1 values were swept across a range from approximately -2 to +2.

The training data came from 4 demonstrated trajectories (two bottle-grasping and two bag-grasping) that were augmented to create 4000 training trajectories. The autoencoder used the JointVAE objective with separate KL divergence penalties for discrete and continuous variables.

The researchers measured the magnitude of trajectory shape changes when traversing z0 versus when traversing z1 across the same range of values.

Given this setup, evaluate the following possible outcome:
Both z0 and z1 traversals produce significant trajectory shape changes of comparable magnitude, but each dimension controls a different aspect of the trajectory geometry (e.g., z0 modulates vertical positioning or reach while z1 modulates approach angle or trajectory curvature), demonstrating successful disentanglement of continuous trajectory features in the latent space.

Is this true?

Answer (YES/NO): NO